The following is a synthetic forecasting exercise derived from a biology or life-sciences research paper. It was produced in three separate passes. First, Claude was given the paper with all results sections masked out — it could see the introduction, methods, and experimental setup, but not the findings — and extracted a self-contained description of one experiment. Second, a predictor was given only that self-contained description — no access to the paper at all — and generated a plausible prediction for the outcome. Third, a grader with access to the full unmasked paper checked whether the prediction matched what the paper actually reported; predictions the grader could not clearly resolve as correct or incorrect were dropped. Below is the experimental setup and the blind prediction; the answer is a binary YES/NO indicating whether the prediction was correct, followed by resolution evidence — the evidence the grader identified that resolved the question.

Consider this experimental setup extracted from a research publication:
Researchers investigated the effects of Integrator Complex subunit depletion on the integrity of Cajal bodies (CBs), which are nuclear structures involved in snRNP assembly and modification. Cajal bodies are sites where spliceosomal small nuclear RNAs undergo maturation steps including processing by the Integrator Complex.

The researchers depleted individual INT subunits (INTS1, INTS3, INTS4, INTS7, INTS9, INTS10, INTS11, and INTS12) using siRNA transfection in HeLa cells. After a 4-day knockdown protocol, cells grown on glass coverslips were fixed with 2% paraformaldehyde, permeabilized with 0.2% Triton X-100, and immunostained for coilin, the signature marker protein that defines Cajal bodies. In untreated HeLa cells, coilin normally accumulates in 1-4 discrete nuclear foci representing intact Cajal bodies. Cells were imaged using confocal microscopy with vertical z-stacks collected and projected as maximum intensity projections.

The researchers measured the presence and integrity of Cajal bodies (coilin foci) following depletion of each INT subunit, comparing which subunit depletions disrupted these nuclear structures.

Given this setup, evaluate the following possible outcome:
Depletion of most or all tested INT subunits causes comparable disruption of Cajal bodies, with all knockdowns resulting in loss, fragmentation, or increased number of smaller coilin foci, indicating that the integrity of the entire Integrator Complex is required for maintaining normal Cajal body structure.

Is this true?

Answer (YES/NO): NO